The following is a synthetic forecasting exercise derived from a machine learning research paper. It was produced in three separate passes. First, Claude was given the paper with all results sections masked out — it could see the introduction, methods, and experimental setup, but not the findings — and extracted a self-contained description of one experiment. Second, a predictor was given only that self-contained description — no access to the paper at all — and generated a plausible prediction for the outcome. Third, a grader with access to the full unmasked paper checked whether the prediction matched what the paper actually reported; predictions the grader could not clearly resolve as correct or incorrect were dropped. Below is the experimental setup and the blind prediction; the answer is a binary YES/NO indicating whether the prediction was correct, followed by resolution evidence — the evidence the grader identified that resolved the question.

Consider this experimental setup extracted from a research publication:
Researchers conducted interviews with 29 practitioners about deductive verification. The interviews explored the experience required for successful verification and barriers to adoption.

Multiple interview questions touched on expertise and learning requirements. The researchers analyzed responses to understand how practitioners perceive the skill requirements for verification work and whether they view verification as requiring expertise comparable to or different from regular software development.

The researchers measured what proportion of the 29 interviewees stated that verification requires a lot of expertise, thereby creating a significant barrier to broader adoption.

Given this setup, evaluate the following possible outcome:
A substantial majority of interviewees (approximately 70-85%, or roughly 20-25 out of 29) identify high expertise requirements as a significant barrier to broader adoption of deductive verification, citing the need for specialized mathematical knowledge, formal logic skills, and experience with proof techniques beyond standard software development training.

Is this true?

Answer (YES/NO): NO